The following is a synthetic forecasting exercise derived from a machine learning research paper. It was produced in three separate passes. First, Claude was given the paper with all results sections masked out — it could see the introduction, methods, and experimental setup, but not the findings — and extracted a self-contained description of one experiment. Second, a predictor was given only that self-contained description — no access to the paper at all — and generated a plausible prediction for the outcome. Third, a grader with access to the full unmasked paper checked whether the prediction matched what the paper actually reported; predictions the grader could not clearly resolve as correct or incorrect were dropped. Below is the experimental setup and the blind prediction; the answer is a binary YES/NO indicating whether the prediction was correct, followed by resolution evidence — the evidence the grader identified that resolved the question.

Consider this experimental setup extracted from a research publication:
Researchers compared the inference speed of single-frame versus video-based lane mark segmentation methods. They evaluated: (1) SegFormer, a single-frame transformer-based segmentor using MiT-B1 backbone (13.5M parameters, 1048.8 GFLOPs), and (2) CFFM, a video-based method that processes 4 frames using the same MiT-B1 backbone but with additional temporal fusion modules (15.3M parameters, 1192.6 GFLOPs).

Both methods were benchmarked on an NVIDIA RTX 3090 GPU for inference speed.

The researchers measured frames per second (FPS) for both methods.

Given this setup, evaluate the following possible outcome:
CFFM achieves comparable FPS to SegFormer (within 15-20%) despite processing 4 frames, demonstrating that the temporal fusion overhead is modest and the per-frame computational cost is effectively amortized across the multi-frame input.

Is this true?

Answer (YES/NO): NO